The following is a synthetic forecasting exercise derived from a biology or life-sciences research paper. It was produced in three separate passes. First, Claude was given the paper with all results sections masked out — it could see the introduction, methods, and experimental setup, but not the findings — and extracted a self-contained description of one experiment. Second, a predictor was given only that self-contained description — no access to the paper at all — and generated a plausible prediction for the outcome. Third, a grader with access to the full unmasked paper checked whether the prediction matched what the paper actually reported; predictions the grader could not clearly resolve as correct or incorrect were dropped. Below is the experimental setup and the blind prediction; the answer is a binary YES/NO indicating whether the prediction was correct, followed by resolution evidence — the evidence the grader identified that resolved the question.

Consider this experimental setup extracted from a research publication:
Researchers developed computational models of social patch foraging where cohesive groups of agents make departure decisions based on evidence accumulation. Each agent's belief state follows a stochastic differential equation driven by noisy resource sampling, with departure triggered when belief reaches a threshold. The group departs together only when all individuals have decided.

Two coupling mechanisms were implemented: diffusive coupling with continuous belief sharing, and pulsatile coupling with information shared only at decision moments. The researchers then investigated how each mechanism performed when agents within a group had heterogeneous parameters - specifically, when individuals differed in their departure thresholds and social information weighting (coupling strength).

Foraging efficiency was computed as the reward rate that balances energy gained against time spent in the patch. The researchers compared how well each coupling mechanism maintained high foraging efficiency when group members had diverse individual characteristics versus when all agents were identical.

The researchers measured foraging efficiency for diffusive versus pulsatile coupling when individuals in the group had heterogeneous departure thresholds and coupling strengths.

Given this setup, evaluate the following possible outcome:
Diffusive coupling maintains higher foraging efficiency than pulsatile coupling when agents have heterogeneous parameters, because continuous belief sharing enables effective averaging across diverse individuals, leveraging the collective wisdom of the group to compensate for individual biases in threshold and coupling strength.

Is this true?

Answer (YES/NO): YES